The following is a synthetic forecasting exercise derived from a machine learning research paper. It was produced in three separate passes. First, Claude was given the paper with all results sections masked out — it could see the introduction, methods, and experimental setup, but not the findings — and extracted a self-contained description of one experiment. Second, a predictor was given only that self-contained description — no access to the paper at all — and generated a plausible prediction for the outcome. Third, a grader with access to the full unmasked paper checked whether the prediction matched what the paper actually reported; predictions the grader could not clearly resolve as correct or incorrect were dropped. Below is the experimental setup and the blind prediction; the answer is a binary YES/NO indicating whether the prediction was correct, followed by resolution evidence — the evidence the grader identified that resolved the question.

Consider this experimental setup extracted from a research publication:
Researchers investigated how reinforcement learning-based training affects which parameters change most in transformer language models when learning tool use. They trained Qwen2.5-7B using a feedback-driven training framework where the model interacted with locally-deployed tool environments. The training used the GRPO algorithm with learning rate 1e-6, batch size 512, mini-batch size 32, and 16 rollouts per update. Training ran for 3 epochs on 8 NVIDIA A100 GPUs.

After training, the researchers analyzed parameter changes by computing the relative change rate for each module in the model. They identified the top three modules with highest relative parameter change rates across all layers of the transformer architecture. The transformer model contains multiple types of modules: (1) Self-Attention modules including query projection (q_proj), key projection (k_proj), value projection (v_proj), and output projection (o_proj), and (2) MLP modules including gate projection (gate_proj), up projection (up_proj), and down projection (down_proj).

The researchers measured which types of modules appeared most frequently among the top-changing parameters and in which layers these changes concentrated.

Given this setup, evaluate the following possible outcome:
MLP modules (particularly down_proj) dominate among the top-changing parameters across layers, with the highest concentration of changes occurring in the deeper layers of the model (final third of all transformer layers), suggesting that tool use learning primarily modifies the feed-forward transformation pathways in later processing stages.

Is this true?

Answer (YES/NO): NO